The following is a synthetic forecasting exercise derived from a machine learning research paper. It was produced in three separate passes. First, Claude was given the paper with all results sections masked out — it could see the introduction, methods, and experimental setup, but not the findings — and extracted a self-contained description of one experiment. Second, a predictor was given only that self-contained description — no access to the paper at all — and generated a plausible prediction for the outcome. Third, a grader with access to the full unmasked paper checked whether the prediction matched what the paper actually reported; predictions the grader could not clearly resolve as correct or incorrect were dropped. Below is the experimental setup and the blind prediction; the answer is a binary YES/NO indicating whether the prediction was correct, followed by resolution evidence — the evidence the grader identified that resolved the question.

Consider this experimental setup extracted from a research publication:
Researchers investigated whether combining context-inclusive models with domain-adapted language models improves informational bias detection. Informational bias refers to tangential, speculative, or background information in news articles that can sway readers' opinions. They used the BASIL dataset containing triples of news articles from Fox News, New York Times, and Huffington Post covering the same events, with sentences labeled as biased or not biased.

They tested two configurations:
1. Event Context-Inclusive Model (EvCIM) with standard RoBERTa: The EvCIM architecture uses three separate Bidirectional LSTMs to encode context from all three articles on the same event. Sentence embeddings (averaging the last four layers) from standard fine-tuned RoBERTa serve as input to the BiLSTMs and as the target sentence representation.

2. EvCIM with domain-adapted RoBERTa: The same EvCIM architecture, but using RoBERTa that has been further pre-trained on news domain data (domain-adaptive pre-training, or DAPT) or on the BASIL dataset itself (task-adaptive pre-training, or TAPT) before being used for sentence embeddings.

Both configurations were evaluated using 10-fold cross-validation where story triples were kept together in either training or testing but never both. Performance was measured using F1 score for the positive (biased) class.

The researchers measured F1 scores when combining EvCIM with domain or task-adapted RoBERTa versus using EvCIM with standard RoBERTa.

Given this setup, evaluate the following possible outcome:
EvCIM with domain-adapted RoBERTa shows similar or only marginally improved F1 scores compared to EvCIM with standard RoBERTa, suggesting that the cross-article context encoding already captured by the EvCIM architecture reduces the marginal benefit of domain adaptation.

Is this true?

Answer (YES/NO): NO